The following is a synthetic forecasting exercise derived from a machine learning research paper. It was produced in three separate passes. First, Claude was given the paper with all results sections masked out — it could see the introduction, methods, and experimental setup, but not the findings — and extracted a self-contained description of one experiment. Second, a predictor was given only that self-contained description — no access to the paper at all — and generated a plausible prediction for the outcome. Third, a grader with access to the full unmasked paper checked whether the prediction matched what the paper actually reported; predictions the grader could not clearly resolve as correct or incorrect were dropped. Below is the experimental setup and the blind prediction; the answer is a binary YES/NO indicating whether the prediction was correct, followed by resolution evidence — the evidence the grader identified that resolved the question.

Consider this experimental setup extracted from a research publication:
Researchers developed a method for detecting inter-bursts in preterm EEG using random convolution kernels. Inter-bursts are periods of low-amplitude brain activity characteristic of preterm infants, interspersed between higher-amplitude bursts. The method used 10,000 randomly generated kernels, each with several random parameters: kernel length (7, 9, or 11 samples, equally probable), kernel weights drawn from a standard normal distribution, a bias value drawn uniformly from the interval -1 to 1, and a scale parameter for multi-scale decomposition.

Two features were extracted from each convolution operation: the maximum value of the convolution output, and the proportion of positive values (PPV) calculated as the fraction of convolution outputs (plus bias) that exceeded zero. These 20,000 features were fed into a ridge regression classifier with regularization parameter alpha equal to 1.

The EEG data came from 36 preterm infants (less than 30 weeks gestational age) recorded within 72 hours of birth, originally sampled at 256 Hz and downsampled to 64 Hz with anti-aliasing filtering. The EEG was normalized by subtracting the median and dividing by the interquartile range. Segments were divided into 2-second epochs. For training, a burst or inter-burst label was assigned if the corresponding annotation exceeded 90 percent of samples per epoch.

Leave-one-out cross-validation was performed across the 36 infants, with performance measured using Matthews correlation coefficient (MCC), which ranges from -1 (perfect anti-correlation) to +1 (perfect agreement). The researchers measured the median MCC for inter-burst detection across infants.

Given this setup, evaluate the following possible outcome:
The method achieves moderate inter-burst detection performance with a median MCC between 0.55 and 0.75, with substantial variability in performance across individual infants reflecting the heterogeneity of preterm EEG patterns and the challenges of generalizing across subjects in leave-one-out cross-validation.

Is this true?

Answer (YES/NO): NO